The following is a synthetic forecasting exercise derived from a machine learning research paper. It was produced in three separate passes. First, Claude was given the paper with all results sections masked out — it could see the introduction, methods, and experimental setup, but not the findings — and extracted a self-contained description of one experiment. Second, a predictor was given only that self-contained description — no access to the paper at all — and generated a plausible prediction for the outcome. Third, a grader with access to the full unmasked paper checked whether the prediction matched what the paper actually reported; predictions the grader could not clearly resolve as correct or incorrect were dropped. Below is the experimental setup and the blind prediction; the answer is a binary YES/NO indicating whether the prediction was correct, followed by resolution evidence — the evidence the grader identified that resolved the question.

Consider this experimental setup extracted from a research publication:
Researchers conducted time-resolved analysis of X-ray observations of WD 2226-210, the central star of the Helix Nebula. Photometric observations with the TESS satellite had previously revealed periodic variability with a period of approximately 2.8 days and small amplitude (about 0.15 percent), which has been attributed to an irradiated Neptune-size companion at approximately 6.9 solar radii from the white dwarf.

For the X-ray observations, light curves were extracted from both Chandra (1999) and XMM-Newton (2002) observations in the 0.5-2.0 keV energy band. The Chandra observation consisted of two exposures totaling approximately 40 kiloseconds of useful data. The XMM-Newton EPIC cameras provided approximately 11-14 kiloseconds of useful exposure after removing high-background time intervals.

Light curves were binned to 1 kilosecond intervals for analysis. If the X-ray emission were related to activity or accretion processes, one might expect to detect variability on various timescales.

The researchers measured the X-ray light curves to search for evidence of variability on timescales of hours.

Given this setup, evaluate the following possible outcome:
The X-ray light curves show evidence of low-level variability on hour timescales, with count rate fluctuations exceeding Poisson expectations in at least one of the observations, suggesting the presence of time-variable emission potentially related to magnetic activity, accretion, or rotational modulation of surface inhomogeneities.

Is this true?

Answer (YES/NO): YES